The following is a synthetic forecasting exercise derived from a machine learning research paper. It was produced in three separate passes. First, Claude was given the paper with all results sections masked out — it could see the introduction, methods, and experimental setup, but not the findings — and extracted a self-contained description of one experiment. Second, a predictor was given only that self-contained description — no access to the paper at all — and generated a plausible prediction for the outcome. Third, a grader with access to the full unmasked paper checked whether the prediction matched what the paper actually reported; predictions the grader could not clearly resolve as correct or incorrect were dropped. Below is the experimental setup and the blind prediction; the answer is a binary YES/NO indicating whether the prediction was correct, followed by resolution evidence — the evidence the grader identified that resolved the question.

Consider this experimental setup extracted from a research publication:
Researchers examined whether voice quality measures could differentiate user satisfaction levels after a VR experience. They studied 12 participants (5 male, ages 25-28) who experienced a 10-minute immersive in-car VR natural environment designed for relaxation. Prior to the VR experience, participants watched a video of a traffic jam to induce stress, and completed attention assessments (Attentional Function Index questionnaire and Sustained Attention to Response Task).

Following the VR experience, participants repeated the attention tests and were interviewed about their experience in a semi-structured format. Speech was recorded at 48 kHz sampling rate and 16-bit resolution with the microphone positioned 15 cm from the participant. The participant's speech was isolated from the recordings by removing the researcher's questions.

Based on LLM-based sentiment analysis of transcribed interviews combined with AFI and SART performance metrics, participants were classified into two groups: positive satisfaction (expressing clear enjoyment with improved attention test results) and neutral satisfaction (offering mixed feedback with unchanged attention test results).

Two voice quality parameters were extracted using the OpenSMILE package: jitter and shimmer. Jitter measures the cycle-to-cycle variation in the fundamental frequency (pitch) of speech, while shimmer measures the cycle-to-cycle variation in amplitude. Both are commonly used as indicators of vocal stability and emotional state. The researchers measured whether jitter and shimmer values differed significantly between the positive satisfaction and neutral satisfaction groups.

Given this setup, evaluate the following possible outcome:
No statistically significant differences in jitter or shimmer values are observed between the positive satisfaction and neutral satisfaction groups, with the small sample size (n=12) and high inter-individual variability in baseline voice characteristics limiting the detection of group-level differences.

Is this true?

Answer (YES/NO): NO